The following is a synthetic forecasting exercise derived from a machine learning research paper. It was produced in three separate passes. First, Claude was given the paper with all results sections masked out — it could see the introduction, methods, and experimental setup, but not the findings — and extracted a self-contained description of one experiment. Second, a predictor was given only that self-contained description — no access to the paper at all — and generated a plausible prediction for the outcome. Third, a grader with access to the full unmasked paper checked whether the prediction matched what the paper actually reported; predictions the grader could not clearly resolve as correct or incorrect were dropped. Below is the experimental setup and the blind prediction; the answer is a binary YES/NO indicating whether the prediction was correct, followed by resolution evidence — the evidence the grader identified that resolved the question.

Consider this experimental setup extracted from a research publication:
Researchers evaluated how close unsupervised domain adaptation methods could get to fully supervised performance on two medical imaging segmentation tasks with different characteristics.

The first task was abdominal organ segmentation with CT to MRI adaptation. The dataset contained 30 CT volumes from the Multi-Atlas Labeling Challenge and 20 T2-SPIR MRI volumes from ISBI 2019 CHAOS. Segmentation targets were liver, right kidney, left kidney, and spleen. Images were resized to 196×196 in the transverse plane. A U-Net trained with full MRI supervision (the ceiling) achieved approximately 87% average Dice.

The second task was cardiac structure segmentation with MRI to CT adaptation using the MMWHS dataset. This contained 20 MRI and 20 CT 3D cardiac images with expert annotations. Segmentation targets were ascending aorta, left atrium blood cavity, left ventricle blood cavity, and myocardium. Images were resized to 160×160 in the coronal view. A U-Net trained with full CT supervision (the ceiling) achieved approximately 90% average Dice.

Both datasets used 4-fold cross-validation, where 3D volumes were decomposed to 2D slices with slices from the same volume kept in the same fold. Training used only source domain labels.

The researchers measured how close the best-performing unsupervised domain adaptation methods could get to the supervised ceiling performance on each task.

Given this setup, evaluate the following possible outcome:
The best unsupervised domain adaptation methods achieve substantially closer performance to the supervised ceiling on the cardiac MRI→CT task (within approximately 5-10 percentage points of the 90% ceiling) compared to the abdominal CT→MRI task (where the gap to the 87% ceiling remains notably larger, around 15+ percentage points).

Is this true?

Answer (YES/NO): NO